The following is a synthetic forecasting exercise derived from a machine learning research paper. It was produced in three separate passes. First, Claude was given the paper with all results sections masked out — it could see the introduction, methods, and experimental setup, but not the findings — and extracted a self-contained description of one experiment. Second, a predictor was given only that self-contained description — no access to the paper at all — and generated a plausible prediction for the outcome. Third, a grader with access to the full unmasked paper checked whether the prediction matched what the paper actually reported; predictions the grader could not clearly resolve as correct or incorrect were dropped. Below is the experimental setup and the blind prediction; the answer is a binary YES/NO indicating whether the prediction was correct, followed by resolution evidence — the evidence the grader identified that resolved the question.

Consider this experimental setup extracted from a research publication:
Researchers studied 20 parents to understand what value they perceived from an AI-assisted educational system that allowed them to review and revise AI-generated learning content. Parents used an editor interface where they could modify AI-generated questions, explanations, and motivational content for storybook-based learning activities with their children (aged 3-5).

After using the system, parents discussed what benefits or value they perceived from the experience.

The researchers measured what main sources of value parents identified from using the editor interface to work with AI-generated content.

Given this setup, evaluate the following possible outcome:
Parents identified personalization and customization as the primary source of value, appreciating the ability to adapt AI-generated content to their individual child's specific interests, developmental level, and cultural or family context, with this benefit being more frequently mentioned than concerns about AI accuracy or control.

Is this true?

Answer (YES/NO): NO